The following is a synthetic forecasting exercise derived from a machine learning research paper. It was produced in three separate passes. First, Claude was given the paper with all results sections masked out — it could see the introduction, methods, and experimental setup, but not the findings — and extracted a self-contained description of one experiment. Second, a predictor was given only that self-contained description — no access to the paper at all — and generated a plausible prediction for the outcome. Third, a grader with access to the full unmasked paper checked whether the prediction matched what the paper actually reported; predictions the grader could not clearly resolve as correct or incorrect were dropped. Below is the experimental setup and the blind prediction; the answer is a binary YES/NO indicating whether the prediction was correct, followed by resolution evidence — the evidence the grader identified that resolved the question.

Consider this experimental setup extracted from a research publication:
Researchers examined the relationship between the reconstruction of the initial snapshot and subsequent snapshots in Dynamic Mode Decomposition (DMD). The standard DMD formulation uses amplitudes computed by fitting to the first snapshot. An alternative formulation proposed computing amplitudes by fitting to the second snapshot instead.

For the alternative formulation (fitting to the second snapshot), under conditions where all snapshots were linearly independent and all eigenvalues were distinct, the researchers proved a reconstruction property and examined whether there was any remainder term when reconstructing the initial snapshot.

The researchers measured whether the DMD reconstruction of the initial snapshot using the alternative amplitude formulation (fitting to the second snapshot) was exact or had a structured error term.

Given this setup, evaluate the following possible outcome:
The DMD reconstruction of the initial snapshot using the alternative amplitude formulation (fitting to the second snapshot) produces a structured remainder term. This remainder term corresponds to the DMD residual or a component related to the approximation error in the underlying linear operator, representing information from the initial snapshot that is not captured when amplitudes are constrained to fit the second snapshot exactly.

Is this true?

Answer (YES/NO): YES